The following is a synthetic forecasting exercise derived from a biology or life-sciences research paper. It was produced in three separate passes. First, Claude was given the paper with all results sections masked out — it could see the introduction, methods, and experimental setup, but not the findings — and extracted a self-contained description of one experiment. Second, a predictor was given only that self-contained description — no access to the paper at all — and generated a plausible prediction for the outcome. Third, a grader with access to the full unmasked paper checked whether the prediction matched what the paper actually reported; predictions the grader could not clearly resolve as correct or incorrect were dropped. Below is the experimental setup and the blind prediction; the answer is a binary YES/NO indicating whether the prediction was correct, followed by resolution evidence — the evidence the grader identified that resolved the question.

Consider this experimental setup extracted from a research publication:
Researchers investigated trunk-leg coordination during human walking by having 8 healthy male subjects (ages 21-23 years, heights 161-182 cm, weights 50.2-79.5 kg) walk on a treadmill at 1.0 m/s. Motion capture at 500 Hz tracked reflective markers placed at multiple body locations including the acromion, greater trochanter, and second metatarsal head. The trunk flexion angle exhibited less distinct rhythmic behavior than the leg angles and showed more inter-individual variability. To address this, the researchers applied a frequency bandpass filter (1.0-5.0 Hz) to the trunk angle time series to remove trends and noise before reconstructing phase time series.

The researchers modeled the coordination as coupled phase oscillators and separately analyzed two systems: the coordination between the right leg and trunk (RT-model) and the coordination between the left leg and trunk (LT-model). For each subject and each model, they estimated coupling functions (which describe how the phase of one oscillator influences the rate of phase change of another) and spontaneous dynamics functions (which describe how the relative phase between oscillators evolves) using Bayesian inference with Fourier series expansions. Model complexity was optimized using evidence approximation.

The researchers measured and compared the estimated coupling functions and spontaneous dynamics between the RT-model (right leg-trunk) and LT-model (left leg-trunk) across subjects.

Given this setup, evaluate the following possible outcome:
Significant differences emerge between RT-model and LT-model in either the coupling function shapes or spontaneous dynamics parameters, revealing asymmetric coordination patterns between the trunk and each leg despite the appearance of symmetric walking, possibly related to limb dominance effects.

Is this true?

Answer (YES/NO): NO